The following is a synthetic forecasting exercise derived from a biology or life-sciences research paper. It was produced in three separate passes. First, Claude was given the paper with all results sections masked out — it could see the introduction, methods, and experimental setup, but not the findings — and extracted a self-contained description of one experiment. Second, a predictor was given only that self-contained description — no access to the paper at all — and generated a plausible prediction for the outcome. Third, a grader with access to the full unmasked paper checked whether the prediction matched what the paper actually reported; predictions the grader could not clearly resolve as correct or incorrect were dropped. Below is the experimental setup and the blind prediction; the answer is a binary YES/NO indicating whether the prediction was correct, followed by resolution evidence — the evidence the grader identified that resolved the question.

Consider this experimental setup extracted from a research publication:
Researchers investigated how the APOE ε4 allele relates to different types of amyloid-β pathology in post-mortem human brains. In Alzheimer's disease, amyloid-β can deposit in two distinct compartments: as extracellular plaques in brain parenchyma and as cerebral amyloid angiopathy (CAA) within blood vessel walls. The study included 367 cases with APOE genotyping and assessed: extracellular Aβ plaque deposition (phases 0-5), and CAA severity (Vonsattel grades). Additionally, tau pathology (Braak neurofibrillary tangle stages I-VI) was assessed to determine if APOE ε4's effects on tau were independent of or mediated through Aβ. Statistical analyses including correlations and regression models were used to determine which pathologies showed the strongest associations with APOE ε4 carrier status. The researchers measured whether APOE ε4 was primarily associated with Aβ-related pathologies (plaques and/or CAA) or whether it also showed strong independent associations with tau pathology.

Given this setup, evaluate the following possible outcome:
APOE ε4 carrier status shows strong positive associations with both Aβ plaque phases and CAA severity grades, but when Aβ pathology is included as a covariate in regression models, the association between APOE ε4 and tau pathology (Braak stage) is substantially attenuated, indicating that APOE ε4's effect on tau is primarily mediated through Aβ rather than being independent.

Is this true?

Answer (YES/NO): NO